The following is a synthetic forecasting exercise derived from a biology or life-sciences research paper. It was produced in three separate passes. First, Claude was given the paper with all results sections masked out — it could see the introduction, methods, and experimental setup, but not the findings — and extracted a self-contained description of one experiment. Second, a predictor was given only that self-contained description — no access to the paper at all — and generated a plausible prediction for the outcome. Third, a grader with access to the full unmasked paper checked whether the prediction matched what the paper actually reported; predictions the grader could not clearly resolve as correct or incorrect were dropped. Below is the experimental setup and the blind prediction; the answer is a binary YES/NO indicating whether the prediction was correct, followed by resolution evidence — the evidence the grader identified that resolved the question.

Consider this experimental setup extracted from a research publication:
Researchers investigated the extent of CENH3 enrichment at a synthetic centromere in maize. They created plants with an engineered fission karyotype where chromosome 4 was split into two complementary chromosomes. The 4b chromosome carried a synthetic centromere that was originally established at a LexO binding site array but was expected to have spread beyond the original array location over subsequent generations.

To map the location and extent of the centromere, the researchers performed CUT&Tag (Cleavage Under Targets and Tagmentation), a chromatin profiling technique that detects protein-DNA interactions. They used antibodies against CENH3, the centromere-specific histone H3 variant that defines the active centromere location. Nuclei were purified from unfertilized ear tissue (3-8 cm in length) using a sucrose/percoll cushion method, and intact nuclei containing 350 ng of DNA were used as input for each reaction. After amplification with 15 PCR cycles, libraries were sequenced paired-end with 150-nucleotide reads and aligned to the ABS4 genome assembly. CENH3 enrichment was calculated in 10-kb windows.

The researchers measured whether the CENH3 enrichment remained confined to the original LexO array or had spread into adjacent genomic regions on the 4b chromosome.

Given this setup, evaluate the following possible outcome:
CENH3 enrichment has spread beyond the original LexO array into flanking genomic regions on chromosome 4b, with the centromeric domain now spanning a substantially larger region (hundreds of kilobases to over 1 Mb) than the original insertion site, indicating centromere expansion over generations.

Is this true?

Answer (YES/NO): YES